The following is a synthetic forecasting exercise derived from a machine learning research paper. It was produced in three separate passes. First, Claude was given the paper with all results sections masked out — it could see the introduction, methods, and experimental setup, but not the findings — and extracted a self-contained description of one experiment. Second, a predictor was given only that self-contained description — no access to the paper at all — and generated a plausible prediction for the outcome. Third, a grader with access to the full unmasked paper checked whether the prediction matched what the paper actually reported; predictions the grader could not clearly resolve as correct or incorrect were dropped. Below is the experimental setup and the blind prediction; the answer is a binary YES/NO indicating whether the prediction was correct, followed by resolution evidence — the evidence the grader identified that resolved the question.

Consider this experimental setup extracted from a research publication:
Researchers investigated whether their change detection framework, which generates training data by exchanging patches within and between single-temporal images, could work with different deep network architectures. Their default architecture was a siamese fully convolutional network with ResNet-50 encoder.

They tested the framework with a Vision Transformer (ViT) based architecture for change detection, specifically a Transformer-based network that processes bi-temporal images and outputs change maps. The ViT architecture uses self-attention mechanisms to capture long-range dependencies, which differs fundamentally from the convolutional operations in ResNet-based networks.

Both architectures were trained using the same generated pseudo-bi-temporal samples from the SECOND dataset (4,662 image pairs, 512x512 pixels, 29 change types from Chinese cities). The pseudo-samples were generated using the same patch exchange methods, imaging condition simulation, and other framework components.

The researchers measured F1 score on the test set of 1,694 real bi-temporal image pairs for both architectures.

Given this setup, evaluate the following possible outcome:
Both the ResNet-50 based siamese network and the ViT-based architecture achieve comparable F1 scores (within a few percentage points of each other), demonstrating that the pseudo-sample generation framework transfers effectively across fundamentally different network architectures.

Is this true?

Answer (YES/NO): YES